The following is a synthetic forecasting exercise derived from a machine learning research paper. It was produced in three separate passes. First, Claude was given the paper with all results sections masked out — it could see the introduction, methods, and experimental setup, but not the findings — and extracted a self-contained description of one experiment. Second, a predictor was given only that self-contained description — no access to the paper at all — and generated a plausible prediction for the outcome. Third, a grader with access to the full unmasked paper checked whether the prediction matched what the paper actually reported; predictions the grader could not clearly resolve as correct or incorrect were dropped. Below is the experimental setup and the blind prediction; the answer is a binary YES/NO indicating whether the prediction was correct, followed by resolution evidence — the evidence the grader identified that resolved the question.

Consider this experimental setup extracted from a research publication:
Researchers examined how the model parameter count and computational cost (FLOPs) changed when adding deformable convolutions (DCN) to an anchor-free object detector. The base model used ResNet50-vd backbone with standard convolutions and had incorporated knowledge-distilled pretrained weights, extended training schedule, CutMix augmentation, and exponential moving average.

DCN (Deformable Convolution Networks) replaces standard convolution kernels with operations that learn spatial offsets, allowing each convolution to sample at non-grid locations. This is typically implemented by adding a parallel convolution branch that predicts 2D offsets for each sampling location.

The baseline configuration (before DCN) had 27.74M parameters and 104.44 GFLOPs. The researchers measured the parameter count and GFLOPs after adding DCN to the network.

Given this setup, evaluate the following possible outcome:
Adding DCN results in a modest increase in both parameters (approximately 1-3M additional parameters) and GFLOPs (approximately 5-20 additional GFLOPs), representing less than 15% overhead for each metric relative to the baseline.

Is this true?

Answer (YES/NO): NO